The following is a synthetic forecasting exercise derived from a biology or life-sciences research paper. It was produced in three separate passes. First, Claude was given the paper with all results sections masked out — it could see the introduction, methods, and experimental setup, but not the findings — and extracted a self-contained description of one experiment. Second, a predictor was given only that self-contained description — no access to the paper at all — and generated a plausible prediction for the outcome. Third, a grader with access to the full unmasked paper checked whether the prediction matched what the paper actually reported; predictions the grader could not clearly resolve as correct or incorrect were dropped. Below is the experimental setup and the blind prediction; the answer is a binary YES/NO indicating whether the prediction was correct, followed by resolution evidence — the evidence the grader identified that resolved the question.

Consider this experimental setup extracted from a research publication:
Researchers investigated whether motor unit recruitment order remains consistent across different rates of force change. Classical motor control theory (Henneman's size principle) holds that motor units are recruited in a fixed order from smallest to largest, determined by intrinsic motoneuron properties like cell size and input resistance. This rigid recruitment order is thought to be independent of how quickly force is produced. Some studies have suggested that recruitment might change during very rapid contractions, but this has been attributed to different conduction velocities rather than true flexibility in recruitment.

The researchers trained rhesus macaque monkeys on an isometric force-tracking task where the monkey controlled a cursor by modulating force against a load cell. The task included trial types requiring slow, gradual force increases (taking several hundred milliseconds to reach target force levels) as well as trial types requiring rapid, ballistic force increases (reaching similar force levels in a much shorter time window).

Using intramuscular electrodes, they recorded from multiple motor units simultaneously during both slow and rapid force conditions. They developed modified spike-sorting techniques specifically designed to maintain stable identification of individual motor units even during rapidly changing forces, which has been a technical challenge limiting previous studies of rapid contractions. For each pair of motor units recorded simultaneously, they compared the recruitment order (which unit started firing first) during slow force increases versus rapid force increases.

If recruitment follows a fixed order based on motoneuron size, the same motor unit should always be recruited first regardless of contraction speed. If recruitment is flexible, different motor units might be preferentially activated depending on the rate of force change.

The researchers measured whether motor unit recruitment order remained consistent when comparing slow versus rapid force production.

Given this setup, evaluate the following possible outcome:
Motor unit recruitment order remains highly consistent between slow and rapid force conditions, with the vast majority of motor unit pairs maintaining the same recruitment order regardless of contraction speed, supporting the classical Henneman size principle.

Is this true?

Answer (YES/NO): YES